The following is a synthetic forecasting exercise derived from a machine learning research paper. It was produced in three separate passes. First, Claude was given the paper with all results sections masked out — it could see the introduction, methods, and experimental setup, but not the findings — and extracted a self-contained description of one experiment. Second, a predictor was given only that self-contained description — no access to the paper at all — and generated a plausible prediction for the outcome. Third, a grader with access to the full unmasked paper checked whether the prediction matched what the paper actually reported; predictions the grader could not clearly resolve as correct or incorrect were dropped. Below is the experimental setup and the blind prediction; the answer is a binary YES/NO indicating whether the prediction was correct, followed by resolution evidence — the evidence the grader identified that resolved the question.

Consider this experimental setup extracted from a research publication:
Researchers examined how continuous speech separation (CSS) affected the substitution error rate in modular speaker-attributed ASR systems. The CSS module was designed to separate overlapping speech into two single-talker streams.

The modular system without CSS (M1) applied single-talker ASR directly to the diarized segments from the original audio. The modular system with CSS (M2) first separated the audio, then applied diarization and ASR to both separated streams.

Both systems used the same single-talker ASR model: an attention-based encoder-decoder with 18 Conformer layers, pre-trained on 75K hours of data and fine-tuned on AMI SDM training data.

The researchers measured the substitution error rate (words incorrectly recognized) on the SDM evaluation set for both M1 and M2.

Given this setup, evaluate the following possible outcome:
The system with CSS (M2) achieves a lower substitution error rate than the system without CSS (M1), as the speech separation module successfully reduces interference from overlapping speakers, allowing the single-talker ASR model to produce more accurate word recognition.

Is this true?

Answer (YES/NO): NO